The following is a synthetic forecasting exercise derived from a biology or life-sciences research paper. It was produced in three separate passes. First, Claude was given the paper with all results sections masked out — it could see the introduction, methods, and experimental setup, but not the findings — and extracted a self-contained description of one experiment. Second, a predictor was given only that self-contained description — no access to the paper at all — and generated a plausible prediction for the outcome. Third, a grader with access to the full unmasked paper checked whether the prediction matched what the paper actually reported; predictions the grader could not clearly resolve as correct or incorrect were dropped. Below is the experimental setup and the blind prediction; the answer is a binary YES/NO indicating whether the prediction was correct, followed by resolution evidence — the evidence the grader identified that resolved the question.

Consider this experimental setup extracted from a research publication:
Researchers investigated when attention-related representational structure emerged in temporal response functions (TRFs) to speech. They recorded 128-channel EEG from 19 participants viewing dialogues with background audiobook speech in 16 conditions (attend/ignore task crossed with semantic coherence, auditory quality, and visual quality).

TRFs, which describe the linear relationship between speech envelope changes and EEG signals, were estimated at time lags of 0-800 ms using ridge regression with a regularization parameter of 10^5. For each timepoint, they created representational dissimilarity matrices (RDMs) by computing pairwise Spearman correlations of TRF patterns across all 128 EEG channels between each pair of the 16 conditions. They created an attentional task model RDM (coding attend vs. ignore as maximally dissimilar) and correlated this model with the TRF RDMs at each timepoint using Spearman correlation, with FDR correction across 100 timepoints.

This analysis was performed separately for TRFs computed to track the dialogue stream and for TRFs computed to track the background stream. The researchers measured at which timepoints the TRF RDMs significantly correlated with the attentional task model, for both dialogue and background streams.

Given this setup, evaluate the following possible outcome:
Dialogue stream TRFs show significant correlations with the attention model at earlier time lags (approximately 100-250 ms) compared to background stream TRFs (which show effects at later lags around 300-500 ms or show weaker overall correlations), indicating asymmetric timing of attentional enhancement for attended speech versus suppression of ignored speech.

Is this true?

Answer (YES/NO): NO